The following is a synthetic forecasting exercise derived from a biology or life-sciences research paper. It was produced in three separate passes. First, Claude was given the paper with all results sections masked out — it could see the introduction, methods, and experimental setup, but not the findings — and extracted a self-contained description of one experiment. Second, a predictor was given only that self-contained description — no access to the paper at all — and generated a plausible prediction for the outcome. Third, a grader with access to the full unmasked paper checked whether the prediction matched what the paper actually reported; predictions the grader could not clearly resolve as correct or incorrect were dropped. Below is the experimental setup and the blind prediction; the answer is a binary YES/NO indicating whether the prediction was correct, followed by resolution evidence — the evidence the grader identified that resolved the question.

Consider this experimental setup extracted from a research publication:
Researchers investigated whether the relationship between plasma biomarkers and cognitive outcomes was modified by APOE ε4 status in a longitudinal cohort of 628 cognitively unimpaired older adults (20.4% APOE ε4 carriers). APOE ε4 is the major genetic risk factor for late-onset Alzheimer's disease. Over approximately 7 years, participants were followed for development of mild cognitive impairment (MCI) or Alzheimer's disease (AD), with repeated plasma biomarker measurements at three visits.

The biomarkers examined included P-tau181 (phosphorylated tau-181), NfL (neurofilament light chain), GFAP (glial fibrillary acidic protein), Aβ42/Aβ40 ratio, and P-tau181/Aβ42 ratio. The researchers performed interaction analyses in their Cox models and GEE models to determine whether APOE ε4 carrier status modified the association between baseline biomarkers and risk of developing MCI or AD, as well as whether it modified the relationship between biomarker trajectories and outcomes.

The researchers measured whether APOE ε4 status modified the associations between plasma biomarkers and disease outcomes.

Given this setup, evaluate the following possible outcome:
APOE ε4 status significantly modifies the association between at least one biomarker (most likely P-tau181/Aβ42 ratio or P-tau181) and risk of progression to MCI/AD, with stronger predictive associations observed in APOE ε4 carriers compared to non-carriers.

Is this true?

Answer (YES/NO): NO